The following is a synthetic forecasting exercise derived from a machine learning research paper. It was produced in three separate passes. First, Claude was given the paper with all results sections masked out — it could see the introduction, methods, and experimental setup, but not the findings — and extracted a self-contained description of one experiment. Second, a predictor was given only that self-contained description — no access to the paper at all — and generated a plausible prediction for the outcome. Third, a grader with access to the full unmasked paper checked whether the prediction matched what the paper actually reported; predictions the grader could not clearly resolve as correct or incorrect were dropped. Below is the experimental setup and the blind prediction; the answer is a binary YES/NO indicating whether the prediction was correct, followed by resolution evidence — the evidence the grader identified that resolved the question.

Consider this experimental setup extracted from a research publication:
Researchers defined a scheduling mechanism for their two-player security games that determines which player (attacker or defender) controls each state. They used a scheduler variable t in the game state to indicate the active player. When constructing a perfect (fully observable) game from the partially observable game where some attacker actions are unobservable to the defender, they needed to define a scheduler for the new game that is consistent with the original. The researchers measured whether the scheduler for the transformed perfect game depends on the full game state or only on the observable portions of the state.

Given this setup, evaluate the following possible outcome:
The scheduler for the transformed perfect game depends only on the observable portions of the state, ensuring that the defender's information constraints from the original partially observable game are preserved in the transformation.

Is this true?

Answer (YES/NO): YES